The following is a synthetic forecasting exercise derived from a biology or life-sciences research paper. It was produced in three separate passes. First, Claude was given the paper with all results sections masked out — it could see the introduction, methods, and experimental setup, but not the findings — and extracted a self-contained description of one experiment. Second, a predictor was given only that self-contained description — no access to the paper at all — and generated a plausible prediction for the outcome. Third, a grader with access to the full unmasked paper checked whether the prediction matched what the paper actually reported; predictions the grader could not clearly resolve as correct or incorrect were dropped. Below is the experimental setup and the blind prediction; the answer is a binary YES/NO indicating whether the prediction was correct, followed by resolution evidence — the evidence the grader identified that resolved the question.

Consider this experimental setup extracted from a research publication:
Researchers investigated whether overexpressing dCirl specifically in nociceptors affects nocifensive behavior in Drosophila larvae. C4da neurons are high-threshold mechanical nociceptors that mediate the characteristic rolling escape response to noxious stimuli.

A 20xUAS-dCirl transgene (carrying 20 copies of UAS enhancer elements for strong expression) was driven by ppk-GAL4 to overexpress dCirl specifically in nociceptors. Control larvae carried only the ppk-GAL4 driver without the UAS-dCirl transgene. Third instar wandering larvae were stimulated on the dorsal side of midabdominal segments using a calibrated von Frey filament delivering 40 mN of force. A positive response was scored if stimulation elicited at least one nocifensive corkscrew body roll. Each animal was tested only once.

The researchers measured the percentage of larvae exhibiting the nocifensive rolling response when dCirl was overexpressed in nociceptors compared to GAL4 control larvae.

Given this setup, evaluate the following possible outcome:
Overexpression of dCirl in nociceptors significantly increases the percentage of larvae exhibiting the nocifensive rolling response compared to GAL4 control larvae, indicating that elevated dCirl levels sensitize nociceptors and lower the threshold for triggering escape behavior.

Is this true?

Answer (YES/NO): NO